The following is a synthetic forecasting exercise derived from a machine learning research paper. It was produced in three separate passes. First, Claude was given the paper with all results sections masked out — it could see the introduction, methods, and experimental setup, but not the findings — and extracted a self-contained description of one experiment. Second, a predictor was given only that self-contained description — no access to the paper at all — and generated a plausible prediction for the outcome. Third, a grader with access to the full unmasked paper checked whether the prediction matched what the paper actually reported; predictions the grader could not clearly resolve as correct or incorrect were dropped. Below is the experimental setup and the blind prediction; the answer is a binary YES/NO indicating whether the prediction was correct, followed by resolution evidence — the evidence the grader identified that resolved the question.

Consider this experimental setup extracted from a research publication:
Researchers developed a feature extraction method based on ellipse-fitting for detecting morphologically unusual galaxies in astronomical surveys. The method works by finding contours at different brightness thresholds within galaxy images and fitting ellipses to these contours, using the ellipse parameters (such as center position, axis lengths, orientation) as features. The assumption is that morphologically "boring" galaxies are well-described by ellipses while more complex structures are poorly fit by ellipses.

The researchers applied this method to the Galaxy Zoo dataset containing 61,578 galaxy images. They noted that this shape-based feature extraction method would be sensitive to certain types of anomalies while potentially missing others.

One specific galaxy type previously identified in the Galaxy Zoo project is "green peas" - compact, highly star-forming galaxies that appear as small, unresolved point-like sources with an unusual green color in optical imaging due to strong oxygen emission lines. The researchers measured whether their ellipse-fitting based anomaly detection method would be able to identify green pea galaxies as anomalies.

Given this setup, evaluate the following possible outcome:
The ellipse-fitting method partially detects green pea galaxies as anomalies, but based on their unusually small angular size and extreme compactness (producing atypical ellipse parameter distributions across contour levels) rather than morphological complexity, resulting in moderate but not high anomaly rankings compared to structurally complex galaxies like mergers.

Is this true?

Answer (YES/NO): NO